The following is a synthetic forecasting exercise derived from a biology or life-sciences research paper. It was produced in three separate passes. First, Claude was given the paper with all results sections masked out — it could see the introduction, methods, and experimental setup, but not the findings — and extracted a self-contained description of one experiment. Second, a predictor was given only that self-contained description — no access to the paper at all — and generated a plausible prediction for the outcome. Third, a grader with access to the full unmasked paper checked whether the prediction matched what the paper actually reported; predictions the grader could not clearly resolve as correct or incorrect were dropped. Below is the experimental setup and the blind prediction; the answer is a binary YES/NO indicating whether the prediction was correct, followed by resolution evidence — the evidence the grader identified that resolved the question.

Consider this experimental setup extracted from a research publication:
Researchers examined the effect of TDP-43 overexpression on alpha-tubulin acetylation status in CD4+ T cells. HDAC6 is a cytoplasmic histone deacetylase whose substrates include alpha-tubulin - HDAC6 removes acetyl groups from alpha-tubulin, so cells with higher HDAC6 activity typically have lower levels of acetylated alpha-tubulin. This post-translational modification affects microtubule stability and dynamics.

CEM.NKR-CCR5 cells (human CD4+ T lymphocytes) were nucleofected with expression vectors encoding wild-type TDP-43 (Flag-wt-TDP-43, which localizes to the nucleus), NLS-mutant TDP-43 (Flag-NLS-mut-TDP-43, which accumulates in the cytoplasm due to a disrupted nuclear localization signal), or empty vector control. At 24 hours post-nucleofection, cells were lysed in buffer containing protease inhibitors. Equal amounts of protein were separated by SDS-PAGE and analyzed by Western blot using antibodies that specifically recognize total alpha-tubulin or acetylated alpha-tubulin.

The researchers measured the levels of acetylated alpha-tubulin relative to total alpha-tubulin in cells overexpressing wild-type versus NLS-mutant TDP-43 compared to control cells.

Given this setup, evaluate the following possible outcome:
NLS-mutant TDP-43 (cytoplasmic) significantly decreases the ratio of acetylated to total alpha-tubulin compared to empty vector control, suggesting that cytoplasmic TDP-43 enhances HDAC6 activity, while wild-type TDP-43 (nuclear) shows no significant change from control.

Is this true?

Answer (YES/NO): NO